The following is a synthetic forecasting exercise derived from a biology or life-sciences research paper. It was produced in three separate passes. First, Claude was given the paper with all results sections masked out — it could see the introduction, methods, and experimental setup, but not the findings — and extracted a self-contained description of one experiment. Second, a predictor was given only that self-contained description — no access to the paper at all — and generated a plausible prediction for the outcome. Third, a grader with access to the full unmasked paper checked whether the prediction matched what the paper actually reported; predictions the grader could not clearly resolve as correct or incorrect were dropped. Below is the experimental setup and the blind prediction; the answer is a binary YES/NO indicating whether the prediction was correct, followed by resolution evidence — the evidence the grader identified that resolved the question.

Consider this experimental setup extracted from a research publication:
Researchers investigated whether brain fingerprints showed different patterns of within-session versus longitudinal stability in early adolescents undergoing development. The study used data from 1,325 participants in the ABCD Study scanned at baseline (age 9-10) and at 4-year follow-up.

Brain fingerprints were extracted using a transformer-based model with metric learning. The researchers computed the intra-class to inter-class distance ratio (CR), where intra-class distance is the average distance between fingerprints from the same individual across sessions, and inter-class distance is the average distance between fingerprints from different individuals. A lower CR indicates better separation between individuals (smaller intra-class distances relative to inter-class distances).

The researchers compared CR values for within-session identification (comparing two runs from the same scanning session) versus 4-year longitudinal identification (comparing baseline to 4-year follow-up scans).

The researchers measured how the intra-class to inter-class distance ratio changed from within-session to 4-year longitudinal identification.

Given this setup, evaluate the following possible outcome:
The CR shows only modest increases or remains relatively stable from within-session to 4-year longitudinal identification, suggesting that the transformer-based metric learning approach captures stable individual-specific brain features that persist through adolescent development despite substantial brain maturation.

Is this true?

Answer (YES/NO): NO